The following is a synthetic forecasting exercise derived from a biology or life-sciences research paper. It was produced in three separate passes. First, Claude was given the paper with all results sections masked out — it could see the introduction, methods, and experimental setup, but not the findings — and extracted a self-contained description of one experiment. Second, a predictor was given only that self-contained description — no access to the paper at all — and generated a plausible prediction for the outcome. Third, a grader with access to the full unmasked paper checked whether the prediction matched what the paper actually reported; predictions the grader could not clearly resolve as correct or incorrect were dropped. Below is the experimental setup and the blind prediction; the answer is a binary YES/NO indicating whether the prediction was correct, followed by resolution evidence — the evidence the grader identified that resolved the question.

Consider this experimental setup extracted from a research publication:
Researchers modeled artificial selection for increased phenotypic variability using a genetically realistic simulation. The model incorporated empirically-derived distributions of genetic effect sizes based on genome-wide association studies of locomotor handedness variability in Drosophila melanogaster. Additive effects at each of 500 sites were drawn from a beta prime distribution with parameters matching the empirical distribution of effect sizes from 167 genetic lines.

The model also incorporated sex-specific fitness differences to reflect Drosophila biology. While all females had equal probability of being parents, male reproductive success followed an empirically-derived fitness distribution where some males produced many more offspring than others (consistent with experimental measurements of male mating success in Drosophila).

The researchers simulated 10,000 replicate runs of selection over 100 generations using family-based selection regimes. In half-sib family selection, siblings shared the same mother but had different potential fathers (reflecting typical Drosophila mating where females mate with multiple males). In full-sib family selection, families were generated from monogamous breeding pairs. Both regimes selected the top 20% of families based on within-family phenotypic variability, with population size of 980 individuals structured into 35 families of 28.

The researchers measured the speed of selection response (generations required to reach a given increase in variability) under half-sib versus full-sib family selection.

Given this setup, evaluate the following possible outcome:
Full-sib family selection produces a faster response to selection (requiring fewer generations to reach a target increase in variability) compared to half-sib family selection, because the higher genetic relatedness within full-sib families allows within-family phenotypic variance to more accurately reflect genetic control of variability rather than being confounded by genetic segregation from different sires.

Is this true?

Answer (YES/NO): YES